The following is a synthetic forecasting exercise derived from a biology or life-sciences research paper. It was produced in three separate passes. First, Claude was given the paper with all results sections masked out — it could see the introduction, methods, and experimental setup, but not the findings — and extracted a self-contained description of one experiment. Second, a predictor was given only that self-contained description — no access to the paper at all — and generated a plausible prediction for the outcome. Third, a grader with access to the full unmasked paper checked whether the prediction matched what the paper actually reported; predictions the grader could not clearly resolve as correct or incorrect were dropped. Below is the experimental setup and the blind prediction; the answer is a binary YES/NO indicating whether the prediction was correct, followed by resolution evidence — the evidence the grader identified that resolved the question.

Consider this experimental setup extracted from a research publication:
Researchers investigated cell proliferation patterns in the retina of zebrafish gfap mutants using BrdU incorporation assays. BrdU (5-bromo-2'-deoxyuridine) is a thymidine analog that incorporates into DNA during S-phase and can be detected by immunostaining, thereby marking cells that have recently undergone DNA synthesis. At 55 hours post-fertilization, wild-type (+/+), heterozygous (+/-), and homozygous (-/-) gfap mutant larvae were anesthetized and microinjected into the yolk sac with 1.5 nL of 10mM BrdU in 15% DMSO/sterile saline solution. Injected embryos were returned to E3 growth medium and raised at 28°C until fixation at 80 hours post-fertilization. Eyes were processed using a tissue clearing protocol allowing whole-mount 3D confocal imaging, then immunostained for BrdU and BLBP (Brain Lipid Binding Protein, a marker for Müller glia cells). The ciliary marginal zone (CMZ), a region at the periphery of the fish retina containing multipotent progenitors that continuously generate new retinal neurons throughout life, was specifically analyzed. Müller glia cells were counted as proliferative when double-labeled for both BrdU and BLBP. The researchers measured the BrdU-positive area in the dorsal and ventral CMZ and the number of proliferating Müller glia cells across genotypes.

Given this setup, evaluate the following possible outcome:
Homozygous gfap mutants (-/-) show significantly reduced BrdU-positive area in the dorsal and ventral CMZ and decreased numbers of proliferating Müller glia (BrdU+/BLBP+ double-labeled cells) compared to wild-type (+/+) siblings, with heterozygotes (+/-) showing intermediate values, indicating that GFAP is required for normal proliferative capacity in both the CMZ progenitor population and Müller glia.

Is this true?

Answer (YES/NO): NO